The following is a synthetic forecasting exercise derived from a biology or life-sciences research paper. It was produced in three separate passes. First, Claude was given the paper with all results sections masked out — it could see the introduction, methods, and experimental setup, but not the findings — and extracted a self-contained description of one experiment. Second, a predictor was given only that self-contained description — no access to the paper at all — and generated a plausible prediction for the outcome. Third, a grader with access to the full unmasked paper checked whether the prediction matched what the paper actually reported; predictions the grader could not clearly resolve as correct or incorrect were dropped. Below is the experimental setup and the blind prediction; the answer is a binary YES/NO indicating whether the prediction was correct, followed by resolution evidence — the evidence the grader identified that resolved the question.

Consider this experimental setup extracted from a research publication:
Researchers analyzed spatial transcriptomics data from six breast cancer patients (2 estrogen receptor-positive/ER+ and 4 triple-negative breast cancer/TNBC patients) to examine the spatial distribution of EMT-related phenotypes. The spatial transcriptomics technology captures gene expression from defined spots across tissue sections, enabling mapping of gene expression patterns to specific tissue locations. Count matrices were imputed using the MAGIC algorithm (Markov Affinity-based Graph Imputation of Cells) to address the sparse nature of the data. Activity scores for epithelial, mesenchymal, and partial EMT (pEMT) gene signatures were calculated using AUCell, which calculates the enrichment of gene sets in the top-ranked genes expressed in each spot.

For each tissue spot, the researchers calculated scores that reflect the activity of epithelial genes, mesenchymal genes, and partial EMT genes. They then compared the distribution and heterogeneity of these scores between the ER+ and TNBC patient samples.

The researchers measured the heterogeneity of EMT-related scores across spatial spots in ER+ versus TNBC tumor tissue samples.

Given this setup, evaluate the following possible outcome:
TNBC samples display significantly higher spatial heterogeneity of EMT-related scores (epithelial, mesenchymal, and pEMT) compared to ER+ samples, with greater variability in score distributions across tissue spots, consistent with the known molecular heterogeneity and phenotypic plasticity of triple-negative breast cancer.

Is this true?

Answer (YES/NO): YES